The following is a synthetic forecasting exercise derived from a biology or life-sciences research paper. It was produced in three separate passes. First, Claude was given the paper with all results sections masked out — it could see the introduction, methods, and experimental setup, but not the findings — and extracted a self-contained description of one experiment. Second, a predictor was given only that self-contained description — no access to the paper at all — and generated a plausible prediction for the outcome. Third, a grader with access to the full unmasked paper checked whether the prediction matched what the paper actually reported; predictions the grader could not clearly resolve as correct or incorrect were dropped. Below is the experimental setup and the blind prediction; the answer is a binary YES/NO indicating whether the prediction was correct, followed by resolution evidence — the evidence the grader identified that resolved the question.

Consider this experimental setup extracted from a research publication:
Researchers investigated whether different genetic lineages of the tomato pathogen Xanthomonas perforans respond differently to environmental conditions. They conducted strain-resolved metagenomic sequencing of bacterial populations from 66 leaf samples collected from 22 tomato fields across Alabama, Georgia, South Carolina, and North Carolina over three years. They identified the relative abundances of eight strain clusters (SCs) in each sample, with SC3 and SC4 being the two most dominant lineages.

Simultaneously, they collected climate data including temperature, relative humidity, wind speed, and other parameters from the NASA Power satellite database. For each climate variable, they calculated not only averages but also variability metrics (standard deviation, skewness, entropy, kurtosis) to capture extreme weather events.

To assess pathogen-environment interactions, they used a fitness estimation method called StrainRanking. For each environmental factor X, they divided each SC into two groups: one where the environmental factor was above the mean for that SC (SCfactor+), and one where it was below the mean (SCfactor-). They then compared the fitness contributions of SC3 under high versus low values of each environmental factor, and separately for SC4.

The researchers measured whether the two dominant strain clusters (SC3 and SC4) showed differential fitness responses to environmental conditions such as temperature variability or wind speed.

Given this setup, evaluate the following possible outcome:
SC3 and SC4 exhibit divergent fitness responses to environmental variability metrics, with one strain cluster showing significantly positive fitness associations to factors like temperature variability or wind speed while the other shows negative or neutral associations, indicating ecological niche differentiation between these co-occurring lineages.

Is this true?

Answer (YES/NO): YES